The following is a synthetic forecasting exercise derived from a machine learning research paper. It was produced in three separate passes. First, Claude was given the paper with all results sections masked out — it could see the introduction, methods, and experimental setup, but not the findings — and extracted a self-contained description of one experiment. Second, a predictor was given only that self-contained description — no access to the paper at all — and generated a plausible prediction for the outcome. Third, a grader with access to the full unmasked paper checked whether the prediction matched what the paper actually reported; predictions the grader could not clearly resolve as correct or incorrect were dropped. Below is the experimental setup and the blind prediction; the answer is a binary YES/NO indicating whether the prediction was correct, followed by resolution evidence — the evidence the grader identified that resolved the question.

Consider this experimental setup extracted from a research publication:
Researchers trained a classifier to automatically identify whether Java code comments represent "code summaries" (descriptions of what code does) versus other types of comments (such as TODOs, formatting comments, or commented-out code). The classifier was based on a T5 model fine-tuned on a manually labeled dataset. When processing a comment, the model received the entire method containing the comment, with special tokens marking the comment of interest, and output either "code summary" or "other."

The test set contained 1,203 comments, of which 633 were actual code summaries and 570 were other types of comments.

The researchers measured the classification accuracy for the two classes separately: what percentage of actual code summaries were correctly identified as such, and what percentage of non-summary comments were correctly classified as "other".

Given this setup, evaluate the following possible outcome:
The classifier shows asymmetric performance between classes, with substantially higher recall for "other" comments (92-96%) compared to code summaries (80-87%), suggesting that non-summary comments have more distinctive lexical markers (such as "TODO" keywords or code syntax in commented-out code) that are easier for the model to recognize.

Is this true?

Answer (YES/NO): NO